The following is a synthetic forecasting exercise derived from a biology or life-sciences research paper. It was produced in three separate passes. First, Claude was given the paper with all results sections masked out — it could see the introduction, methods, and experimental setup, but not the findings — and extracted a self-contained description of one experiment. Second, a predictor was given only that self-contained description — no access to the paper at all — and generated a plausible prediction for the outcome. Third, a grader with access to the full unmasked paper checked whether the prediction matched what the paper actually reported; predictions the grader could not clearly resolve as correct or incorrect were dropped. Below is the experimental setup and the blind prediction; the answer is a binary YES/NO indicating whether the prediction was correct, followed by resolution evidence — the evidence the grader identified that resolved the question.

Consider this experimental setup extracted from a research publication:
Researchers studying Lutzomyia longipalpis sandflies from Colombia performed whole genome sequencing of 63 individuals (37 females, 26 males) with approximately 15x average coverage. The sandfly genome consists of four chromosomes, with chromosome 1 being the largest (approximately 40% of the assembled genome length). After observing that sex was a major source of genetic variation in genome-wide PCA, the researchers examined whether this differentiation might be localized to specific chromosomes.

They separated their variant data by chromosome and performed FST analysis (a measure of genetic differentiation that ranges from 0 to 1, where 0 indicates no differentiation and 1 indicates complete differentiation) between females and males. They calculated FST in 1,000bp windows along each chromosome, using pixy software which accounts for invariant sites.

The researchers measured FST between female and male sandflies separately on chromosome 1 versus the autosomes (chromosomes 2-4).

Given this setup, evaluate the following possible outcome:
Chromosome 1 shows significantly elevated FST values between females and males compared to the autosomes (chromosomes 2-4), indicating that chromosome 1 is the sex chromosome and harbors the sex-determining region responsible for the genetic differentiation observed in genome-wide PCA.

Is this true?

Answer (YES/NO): YES